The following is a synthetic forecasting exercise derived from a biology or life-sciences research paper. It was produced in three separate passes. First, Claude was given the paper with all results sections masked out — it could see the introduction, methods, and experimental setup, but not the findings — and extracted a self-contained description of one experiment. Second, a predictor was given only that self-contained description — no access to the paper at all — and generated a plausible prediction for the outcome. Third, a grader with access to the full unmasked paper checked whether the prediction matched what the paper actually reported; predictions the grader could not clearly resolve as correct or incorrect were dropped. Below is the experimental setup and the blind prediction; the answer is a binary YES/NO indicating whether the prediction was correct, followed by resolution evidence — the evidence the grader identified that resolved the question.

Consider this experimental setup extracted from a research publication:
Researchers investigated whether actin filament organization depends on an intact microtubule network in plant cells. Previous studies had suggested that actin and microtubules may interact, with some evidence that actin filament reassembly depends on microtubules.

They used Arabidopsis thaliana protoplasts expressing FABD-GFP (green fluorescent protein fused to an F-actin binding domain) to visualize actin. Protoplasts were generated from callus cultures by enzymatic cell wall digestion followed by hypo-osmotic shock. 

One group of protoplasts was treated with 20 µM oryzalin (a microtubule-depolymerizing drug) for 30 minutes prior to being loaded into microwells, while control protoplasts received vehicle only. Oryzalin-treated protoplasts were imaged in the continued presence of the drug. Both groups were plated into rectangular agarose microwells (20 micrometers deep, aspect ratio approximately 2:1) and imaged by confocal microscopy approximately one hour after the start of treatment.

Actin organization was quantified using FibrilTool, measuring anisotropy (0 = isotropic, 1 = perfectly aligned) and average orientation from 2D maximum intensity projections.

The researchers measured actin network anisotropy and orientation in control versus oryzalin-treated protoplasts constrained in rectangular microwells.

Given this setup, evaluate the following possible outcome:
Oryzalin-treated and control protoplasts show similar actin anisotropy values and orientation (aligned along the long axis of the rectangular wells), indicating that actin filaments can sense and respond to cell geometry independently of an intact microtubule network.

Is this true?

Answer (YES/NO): NO